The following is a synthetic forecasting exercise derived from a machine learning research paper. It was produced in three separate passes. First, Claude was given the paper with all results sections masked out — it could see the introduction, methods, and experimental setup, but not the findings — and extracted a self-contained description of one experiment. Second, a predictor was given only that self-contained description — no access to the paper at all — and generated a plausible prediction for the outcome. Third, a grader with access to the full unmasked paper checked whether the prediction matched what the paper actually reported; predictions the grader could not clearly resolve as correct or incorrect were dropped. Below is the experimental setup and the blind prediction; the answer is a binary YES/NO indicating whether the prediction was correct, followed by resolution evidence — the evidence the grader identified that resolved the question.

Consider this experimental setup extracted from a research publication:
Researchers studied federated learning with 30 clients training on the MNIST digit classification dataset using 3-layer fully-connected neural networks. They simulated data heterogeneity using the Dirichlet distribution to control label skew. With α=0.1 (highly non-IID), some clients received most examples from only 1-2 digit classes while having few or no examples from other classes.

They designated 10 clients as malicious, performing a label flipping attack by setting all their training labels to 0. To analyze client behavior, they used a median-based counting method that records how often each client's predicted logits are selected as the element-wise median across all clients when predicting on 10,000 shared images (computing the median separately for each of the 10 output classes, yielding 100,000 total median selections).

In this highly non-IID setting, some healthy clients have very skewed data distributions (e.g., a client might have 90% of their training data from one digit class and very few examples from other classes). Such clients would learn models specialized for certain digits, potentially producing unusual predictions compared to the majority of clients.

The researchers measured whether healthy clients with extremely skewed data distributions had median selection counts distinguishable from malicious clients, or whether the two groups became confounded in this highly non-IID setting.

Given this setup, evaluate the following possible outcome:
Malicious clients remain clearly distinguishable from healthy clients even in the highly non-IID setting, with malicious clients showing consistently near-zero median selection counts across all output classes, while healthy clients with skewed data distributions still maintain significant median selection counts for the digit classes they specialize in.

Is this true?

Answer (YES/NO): NO